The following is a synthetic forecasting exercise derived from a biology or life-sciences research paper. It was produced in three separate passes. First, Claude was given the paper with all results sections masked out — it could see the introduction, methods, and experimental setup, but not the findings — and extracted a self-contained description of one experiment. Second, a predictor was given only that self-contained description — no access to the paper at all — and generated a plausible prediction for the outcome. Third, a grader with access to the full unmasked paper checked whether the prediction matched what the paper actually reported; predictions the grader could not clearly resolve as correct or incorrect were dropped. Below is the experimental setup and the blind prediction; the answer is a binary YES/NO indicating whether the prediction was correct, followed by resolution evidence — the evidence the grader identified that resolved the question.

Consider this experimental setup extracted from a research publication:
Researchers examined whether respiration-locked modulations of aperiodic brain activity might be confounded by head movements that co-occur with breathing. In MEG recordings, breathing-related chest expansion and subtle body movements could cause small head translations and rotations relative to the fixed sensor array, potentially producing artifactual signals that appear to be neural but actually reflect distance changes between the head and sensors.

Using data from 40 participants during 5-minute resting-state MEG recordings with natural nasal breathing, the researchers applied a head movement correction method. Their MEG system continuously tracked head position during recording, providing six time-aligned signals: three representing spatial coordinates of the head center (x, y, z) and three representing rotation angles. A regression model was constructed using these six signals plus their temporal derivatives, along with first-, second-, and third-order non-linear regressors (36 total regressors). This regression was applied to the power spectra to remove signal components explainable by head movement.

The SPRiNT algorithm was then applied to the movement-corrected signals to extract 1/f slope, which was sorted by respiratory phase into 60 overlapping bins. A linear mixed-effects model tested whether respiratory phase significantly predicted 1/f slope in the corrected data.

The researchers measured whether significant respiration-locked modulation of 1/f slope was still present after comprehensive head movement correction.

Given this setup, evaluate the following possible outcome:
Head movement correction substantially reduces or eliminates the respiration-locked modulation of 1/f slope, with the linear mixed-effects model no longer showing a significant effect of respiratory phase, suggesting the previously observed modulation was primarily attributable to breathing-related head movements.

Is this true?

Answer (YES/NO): NO